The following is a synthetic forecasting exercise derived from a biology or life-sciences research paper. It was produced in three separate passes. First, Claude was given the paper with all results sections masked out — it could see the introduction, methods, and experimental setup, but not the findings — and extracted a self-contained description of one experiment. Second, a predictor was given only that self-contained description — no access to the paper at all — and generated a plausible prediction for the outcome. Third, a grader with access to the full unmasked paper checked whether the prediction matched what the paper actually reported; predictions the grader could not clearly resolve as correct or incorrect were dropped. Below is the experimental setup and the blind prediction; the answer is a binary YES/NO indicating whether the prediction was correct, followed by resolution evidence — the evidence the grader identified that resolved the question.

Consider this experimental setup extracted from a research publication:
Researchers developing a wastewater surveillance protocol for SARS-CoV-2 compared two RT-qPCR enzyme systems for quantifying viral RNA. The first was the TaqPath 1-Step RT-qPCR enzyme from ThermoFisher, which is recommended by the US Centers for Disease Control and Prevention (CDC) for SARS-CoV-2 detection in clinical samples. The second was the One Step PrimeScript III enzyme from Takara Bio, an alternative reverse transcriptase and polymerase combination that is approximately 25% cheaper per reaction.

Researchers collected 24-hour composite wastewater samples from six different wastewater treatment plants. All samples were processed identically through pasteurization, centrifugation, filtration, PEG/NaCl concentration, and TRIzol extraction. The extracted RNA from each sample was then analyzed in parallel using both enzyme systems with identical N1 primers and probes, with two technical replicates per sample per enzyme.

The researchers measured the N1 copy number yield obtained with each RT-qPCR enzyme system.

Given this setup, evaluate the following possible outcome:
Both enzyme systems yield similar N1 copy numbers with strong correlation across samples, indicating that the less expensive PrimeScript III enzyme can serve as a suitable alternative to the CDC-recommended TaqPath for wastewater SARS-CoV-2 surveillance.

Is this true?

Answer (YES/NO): NO